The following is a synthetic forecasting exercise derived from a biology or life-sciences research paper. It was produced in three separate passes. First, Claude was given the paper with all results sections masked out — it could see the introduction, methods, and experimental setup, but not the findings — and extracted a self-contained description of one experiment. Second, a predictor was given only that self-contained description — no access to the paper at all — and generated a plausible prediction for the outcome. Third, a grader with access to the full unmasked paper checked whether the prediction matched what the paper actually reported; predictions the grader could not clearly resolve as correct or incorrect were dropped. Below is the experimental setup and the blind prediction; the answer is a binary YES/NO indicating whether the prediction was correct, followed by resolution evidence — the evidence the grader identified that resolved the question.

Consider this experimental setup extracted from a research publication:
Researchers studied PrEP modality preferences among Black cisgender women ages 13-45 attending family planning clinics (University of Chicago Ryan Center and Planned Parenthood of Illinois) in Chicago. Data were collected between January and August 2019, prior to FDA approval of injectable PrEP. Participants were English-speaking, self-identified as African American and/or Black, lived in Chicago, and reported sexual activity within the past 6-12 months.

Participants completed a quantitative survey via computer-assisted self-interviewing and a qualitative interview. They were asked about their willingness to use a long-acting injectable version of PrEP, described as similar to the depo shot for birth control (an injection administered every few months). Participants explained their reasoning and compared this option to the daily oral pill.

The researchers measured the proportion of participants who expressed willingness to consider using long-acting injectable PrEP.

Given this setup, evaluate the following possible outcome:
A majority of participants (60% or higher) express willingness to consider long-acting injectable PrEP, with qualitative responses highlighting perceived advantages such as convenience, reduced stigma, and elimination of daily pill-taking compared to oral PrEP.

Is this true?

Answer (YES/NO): YES